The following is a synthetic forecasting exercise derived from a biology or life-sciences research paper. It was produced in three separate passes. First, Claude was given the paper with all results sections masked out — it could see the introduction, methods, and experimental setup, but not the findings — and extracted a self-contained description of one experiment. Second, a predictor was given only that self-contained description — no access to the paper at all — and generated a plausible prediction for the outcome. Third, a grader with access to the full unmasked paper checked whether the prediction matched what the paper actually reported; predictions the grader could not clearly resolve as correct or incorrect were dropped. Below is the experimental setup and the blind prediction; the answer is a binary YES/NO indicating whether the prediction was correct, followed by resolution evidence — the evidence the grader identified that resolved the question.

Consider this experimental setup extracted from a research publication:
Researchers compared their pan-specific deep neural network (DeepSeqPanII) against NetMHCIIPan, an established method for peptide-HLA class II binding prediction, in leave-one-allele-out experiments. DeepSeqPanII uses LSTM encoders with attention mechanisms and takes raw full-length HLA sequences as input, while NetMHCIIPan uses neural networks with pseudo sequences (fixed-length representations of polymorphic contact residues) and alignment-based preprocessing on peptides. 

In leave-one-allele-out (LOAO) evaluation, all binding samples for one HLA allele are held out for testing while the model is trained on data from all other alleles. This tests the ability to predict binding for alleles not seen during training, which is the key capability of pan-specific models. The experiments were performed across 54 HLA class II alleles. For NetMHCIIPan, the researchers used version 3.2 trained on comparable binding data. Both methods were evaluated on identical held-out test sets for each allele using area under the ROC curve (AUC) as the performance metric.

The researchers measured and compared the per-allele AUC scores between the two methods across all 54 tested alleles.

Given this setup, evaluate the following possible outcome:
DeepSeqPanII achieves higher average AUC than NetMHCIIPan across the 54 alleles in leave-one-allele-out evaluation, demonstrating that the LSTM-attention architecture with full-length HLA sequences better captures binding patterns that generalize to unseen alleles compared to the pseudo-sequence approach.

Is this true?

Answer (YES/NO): NO